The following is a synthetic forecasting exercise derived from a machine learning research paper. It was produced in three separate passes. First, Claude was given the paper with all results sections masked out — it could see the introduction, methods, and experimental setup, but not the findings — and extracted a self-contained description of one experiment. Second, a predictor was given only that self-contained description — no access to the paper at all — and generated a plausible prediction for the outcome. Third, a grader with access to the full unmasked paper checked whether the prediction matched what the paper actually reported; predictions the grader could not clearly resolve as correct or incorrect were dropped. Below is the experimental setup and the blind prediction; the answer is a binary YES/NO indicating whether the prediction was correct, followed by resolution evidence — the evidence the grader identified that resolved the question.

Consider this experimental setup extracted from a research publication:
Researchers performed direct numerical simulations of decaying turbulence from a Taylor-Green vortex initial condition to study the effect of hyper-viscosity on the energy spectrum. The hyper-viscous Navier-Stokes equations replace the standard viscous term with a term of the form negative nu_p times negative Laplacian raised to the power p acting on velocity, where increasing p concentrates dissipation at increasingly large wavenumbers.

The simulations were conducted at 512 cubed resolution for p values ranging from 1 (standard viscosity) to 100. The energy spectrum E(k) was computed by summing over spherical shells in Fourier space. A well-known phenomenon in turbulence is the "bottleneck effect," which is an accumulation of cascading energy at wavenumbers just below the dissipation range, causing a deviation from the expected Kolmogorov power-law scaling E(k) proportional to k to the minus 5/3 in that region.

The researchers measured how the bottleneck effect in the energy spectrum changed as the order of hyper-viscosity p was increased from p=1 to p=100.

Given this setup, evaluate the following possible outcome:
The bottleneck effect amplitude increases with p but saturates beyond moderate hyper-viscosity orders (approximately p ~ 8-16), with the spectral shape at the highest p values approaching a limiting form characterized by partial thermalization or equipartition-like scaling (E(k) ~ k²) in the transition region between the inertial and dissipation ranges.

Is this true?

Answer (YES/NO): NO